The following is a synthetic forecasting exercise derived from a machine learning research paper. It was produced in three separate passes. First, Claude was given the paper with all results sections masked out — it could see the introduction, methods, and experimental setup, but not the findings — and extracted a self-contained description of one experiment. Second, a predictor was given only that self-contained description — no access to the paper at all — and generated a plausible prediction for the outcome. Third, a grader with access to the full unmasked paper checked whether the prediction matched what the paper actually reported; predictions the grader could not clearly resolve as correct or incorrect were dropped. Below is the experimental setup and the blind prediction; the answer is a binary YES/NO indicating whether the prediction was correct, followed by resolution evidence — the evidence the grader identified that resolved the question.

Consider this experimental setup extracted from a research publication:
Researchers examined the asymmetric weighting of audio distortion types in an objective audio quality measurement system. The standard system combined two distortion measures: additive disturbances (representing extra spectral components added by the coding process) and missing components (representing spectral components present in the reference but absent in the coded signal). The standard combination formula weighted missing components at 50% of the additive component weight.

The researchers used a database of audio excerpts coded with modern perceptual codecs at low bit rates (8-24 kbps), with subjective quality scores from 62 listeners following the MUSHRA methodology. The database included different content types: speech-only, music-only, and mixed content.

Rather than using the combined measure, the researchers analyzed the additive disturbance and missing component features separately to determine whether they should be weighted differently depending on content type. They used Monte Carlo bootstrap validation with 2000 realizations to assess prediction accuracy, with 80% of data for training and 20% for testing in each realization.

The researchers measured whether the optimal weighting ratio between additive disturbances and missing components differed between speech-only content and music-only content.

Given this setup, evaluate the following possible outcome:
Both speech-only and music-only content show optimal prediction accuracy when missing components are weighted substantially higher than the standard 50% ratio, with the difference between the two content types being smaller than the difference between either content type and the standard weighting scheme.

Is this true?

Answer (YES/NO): NO